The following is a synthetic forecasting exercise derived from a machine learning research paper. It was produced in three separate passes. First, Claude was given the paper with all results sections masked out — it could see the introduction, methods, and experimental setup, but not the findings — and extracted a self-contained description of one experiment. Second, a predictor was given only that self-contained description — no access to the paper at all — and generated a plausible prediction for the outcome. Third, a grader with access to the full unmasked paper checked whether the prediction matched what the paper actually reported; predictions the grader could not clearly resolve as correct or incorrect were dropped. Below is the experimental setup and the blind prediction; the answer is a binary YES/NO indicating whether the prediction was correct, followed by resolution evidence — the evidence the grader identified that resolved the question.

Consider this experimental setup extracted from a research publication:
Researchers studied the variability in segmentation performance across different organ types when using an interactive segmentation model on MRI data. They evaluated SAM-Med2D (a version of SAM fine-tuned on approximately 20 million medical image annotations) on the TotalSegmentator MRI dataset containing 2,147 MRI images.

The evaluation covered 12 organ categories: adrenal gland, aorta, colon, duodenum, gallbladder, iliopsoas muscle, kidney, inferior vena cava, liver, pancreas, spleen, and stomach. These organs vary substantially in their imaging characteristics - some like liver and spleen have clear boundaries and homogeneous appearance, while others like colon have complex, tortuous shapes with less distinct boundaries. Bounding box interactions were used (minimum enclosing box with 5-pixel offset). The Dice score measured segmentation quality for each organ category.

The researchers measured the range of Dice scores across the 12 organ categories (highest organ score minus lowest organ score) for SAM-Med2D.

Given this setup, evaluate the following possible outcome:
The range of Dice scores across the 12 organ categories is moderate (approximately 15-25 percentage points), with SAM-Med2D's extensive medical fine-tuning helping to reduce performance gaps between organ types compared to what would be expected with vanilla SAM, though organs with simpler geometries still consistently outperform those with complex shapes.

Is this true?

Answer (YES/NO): NO